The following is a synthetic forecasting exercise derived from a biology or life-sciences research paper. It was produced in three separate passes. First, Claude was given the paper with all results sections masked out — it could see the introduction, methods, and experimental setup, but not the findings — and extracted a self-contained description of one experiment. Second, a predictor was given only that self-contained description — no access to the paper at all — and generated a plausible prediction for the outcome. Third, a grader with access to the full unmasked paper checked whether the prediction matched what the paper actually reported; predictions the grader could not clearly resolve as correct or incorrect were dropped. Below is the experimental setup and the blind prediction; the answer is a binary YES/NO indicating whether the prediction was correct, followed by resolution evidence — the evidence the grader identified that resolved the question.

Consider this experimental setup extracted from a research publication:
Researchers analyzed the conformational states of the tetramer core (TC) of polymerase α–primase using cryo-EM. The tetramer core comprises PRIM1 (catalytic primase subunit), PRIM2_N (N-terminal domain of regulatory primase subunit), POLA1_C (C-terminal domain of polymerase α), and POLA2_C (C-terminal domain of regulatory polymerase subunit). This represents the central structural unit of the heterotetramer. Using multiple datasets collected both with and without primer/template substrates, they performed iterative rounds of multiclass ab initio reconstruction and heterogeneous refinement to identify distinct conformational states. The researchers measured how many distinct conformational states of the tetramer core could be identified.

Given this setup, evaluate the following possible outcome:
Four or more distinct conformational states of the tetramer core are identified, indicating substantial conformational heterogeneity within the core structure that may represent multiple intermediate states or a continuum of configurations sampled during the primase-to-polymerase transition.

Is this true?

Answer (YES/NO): NO